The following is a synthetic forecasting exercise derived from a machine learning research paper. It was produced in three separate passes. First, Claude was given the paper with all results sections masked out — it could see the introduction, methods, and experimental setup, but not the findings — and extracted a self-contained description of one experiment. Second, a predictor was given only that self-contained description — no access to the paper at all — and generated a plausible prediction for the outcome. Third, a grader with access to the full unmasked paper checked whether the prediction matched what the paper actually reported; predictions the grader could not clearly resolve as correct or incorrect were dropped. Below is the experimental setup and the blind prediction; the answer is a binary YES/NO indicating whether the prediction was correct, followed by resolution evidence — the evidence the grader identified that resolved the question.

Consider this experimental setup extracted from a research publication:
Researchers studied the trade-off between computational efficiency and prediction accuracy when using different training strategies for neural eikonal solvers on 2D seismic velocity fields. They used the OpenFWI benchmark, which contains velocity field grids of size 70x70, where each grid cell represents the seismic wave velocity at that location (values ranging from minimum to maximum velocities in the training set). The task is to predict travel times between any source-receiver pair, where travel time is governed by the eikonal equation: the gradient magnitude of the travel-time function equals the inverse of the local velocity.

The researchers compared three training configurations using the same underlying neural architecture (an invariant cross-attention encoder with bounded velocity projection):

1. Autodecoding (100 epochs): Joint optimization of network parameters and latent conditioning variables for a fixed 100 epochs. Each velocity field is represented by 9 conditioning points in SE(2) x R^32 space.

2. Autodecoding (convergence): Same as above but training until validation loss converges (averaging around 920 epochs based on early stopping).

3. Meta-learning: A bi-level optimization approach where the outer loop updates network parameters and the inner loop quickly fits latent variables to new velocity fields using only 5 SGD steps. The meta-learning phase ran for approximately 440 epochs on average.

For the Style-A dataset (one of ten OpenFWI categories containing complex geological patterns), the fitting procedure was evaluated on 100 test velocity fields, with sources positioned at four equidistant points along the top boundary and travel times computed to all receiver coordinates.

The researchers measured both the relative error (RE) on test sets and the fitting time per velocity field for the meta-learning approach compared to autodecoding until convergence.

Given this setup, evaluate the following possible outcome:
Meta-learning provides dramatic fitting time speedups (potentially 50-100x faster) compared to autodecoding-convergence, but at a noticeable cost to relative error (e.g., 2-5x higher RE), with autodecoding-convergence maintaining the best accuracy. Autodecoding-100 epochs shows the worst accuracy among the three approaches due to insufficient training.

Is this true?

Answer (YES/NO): NO